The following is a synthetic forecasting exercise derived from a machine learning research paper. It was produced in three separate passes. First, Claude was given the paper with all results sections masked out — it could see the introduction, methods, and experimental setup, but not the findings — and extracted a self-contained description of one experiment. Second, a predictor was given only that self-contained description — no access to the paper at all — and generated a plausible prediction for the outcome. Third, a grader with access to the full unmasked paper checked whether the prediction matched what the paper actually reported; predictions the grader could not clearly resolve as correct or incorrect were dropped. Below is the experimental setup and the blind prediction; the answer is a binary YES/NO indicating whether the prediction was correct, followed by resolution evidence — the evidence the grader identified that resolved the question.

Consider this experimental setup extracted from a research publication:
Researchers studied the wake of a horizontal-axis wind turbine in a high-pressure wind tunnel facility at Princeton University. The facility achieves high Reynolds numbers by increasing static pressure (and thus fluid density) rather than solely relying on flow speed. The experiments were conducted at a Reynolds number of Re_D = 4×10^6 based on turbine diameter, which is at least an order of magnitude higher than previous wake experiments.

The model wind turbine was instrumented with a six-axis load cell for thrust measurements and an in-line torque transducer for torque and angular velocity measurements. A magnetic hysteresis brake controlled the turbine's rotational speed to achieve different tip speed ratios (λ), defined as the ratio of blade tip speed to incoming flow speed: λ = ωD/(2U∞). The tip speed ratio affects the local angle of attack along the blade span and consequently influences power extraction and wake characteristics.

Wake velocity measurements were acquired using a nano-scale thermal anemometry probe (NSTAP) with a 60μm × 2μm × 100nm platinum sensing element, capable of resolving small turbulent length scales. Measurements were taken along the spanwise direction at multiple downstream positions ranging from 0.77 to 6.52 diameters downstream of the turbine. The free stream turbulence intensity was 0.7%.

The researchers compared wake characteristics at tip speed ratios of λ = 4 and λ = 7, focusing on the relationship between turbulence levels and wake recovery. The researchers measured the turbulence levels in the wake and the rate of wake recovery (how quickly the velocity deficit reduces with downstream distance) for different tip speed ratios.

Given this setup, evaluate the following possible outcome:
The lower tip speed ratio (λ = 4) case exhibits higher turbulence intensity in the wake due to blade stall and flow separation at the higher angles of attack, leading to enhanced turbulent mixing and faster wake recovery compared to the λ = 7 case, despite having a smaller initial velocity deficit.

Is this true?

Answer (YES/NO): NO